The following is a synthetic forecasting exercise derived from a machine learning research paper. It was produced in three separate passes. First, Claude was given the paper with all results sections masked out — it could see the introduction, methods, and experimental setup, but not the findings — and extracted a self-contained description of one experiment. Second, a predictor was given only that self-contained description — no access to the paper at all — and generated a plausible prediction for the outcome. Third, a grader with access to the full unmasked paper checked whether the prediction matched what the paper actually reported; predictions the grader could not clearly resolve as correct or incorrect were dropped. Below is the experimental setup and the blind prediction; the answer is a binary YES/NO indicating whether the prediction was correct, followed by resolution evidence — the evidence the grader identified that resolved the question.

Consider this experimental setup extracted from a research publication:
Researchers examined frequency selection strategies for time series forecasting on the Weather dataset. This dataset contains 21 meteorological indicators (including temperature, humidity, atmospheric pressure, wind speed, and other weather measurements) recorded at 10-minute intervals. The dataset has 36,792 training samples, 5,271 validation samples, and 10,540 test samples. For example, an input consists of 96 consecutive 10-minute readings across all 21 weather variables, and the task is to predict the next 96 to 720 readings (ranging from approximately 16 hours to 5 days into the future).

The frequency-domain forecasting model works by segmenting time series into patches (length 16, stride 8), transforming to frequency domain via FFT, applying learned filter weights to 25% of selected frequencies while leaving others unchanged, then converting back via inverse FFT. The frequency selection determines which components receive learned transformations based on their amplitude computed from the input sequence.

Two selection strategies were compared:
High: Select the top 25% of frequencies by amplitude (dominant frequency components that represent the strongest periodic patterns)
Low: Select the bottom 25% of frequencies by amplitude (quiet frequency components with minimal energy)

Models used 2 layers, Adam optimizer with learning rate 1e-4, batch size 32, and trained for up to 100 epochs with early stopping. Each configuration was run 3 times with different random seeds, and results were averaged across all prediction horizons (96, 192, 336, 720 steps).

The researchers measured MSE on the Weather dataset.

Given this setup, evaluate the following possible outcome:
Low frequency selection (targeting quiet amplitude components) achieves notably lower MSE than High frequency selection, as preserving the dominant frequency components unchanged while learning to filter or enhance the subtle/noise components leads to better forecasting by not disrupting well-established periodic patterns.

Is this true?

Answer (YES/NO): YES